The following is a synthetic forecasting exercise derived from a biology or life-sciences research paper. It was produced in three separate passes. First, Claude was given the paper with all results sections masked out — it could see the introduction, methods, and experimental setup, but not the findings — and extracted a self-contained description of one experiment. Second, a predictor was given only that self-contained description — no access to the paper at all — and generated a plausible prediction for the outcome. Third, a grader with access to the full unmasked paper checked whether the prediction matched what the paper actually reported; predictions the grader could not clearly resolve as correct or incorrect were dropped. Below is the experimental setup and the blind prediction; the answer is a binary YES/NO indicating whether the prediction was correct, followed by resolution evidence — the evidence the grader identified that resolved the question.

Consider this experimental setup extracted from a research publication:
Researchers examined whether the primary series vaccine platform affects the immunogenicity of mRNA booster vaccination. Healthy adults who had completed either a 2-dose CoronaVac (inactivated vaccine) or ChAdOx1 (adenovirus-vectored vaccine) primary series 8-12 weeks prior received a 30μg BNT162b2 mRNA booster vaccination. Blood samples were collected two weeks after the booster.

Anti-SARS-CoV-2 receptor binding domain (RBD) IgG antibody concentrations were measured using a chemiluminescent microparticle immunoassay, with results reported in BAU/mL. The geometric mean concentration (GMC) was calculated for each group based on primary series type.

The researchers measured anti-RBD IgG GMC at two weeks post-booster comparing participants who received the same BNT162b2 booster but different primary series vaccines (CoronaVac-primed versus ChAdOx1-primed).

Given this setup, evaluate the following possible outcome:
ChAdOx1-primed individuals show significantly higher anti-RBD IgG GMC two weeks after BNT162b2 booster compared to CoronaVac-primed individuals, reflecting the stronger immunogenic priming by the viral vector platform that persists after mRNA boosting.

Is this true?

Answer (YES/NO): NO